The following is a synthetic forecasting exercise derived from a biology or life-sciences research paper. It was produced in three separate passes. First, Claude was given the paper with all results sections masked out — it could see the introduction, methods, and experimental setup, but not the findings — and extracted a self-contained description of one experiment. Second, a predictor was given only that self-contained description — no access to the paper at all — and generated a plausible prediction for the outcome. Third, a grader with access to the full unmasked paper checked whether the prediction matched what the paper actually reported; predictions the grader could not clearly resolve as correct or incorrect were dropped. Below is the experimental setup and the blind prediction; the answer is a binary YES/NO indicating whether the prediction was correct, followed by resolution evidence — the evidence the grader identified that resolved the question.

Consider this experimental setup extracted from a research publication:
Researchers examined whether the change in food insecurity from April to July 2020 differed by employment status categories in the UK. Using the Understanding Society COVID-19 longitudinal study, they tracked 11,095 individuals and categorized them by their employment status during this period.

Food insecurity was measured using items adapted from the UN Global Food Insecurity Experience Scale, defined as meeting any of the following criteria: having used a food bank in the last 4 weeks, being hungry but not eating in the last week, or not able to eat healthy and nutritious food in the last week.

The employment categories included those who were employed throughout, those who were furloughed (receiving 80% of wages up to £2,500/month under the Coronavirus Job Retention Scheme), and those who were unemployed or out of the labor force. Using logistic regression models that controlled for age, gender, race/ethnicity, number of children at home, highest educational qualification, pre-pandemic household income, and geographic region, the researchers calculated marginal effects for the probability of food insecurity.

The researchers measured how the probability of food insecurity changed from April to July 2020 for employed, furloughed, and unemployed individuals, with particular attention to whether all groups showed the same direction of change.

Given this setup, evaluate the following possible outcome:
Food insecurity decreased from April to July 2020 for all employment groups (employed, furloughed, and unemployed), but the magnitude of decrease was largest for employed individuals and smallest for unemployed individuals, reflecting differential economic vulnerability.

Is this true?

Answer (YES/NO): NO